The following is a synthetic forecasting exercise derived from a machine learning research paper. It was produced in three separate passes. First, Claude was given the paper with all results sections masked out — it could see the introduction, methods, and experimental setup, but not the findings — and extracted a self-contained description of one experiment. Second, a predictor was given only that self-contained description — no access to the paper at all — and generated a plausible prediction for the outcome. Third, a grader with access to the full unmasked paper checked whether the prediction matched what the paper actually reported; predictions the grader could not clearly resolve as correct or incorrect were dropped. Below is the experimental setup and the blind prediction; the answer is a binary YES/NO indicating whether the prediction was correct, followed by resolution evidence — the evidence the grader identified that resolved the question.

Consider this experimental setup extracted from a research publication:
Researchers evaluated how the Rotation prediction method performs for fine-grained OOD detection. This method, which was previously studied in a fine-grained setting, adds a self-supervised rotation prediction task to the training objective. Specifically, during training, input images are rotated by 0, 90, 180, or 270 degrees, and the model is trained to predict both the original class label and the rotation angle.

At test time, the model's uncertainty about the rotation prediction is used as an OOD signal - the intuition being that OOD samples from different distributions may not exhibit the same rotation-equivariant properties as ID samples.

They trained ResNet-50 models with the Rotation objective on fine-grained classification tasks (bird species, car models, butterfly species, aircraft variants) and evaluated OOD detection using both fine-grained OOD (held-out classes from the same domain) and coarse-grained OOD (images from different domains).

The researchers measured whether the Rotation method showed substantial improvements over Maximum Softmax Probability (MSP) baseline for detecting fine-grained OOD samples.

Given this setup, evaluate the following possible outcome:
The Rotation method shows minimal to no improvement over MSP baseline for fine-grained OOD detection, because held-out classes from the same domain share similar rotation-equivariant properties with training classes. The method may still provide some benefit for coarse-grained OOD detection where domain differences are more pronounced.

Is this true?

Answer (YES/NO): YES